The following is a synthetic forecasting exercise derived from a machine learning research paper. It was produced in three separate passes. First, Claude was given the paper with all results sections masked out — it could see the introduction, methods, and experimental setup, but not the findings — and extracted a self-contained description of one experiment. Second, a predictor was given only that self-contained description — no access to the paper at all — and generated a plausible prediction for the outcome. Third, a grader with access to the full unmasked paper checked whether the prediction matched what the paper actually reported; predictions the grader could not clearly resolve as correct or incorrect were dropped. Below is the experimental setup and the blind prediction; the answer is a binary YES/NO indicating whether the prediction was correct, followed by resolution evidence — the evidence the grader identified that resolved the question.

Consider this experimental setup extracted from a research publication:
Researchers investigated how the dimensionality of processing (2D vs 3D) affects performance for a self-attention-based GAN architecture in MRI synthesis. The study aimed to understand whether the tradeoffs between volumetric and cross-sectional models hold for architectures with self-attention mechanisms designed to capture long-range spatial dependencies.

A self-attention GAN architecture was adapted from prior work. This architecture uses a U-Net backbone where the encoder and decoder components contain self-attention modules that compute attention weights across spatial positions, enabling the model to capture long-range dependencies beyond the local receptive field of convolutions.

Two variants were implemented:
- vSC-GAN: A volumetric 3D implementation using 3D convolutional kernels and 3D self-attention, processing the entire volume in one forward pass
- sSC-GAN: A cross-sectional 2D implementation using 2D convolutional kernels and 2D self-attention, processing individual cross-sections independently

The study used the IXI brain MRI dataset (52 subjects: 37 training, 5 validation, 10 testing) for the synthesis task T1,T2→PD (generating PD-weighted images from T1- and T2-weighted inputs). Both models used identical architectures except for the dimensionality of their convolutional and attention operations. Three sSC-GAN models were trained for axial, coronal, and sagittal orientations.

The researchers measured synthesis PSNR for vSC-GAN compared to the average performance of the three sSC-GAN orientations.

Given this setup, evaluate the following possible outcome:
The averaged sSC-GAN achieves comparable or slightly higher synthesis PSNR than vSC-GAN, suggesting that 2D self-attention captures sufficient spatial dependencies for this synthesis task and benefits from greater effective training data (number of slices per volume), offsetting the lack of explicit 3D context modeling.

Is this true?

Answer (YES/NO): NO